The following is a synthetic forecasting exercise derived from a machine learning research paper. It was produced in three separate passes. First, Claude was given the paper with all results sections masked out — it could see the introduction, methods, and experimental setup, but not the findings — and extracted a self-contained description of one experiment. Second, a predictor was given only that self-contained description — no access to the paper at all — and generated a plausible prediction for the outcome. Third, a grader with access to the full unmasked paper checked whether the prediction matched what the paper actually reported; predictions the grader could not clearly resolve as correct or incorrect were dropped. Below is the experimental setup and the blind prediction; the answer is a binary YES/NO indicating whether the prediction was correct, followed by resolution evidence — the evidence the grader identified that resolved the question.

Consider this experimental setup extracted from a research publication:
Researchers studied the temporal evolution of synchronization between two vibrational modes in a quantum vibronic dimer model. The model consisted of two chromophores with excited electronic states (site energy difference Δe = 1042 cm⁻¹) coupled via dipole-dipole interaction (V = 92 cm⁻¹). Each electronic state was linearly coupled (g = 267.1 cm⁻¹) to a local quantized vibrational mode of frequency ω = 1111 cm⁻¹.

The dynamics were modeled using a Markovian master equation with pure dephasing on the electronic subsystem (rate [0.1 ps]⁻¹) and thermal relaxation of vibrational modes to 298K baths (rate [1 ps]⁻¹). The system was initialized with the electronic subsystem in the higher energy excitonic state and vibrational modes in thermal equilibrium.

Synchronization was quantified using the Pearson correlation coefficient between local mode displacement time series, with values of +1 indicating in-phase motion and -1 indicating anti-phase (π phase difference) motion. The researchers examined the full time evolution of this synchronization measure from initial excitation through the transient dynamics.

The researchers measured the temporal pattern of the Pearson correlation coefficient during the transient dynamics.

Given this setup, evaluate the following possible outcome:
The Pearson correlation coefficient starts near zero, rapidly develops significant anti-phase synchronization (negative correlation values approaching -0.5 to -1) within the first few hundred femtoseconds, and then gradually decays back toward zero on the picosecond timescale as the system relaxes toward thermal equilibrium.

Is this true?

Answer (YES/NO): NO